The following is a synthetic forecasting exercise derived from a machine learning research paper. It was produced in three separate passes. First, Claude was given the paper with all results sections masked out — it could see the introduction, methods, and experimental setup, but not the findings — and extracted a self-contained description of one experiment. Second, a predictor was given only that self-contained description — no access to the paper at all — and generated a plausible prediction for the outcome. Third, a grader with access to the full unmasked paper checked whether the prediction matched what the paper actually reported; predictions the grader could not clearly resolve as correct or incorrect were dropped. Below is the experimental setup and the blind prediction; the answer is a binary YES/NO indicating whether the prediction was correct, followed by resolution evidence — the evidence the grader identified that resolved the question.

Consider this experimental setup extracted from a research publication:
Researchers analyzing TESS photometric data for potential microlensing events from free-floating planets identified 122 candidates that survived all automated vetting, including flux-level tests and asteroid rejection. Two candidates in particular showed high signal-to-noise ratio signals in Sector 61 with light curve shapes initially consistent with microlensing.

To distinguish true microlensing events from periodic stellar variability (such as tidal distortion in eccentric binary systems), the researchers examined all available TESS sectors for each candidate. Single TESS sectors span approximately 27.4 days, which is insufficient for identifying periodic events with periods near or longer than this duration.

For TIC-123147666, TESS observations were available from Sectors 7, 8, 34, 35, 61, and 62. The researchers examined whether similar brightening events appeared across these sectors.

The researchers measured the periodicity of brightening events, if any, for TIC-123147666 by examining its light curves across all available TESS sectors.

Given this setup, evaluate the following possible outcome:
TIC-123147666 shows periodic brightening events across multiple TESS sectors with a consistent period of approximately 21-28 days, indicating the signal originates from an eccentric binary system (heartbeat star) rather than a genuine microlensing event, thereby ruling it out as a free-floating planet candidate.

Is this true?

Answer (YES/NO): YES